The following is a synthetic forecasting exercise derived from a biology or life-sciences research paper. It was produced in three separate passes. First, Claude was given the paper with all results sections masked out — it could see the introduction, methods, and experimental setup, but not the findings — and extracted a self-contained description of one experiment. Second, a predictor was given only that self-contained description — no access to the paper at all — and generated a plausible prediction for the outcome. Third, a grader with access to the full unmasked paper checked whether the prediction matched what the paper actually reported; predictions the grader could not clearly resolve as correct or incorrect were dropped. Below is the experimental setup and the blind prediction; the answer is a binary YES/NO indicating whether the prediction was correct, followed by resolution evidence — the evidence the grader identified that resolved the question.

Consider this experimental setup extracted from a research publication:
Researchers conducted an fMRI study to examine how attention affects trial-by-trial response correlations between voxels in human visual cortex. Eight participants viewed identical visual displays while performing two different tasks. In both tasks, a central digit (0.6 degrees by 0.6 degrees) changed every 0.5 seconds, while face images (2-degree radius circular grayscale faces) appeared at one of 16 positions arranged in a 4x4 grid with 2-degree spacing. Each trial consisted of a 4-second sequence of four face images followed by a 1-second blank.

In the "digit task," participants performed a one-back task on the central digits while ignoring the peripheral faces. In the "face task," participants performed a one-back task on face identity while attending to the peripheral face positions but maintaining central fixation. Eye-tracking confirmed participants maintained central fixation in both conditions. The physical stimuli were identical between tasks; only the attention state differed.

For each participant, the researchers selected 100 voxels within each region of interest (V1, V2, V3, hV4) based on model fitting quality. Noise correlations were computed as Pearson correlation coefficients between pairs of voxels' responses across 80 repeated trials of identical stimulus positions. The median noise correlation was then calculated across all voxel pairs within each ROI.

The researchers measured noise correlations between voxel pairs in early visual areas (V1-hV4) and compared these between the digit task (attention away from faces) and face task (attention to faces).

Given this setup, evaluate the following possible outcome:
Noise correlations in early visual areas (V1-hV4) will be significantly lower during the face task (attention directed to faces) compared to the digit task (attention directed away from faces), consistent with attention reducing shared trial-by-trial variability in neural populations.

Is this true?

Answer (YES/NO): NO